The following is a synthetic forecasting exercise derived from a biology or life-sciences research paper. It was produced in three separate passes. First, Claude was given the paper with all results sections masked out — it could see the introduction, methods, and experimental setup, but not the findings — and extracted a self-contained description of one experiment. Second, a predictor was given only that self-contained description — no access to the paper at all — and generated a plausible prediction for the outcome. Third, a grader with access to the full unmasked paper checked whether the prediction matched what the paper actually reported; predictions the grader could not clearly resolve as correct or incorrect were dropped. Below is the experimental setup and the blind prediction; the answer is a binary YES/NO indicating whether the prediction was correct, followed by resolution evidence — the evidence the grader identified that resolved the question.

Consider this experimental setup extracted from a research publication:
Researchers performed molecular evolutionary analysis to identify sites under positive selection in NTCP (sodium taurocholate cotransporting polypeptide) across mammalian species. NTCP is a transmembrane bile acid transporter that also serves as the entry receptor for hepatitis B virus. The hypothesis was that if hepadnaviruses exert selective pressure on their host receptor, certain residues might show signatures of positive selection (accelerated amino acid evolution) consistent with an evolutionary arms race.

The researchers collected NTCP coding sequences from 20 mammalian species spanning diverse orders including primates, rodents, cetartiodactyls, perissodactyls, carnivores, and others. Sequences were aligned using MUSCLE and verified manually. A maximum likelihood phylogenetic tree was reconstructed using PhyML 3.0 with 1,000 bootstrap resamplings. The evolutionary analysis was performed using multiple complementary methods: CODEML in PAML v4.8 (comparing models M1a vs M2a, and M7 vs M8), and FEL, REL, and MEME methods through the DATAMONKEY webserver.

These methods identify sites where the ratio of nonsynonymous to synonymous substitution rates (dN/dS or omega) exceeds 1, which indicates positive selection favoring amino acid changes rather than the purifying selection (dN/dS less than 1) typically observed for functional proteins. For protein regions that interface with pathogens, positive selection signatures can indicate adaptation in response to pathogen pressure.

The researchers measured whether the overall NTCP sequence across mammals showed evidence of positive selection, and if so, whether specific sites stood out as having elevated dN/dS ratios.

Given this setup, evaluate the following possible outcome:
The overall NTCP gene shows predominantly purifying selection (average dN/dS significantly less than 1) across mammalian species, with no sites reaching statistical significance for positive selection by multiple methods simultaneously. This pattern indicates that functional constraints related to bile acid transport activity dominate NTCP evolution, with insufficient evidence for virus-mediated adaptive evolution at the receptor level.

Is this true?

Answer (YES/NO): NO